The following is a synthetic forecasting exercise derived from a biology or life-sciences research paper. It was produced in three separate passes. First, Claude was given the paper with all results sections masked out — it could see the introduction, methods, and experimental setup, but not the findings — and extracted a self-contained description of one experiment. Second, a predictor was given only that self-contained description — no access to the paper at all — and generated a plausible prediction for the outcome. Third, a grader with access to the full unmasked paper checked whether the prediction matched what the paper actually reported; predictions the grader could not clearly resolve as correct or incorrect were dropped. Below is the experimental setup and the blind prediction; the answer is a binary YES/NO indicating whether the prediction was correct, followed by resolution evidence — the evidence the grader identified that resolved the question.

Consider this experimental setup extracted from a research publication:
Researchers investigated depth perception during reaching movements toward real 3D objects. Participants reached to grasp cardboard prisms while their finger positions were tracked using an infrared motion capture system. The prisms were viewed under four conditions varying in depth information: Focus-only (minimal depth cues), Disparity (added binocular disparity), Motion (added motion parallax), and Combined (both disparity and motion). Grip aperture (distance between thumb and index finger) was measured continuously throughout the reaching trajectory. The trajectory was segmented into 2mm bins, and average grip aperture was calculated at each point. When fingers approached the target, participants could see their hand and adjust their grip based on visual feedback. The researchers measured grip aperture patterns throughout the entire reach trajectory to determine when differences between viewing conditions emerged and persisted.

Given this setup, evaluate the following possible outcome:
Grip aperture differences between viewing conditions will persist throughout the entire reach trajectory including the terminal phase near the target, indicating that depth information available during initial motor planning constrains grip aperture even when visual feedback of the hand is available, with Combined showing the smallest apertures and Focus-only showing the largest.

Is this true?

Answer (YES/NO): NO